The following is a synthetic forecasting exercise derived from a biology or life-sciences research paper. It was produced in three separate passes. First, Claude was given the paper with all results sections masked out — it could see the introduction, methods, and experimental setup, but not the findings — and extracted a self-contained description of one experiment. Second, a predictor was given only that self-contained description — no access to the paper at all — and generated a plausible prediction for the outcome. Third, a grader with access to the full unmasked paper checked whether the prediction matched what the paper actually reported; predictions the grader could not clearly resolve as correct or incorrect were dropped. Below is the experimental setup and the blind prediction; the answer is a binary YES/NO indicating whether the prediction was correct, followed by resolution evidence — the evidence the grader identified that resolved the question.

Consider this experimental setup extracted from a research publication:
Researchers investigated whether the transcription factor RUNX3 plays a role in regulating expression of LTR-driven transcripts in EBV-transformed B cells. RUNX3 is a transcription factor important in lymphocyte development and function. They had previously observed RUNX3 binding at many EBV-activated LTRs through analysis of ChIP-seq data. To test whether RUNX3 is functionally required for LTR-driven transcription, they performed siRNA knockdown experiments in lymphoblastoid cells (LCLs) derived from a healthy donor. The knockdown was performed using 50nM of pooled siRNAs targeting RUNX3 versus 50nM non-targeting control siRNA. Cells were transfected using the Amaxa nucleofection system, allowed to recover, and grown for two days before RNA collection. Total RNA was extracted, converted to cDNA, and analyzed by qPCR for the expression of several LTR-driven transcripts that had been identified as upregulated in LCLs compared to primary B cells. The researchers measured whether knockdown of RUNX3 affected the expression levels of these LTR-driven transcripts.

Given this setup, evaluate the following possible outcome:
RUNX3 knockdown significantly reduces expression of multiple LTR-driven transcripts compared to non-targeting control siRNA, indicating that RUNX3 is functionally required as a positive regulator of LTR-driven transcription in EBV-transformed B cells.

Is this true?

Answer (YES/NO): YES